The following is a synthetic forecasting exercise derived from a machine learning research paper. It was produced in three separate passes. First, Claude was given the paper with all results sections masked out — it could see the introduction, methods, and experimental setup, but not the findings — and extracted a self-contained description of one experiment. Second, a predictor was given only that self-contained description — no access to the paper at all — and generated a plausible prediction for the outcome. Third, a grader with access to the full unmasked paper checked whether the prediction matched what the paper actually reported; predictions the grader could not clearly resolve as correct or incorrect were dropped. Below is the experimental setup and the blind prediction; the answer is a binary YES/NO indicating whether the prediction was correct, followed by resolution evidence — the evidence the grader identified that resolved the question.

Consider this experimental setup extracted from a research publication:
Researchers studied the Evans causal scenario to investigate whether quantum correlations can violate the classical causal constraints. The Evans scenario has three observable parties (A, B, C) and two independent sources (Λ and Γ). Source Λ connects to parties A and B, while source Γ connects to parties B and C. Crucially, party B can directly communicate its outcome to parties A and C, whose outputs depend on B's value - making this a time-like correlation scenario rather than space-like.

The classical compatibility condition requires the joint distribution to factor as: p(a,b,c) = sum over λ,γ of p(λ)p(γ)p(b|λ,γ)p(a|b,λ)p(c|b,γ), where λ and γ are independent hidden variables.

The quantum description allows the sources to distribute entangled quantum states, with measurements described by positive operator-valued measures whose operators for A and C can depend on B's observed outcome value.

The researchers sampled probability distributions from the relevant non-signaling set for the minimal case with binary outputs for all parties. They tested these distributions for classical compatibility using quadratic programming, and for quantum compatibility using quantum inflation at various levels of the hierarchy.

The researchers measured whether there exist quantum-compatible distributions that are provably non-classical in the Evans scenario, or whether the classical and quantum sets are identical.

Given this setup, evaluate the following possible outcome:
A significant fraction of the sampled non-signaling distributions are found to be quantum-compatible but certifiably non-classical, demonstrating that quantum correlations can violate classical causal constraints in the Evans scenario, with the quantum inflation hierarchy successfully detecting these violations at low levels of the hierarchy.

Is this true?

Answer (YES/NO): NO